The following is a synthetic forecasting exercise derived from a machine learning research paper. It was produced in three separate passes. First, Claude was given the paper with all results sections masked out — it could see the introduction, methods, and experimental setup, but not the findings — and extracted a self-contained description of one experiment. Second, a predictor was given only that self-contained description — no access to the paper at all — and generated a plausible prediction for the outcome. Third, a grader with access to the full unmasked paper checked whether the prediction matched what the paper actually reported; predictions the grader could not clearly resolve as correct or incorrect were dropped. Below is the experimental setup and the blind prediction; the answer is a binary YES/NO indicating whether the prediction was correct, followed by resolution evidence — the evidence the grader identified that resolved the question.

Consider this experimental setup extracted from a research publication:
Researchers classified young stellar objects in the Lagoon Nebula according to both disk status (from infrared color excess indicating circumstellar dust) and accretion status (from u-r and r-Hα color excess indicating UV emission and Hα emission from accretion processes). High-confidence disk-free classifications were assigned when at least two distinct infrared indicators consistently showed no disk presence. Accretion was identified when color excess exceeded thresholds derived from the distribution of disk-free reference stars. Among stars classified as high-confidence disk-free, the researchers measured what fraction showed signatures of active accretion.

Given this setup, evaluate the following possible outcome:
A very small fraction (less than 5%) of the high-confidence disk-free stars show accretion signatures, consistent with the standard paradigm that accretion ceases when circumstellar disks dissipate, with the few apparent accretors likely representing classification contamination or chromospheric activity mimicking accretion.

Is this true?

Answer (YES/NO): NO